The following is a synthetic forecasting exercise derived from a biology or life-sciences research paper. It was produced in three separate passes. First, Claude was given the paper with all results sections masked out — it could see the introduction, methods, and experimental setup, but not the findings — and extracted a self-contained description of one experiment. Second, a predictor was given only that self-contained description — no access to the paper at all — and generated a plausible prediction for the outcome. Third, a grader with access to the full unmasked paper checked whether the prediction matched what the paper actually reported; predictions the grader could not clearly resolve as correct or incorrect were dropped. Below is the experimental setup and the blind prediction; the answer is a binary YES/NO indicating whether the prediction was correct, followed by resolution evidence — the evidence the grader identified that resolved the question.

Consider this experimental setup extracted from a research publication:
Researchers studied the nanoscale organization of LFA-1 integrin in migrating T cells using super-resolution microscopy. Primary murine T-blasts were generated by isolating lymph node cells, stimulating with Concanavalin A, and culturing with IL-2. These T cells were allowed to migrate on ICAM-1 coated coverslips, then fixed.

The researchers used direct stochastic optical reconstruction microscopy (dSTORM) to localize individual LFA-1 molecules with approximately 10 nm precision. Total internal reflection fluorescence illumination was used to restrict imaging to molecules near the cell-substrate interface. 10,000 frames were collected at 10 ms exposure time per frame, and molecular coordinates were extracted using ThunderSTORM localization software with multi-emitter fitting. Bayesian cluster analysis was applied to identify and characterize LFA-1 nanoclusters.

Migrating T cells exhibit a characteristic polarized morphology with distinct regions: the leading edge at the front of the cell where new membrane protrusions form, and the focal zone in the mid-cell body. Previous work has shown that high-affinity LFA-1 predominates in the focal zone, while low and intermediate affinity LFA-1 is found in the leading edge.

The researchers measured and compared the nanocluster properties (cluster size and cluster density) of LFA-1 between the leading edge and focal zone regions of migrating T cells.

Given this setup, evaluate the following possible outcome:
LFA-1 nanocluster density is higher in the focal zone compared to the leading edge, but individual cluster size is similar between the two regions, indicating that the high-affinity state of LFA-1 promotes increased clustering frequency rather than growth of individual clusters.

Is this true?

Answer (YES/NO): NO